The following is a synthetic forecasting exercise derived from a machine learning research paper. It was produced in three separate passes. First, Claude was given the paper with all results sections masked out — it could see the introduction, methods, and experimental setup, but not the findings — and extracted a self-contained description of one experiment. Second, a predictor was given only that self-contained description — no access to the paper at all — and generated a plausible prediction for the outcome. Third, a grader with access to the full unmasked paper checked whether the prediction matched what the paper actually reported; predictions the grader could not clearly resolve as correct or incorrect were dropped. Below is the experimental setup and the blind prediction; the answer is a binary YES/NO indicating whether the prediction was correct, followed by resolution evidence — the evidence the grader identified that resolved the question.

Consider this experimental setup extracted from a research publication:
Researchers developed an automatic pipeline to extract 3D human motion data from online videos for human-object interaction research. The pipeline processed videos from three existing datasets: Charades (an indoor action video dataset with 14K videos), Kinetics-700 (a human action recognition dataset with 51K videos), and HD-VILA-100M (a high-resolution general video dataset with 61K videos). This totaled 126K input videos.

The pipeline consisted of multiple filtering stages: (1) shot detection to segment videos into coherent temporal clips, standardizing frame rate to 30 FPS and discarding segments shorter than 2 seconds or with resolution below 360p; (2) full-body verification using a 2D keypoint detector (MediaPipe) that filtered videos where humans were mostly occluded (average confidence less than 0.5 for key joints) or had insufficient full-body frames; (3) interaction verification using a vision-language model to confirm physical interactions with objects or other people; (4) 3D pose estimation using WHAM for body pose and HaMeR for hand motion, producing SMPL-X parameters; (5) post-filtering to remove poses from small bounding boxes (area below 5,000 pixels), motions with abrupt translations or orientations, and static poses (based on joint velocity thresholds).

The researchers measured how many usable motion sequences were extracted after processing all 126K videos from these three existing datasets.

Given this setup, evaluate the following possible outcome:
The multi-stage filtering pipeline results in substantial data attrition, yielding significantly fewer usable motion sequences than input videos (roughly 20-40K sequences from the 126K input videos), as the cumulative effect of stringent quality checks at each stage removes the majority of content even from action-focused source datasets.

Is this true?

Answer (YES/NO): NO